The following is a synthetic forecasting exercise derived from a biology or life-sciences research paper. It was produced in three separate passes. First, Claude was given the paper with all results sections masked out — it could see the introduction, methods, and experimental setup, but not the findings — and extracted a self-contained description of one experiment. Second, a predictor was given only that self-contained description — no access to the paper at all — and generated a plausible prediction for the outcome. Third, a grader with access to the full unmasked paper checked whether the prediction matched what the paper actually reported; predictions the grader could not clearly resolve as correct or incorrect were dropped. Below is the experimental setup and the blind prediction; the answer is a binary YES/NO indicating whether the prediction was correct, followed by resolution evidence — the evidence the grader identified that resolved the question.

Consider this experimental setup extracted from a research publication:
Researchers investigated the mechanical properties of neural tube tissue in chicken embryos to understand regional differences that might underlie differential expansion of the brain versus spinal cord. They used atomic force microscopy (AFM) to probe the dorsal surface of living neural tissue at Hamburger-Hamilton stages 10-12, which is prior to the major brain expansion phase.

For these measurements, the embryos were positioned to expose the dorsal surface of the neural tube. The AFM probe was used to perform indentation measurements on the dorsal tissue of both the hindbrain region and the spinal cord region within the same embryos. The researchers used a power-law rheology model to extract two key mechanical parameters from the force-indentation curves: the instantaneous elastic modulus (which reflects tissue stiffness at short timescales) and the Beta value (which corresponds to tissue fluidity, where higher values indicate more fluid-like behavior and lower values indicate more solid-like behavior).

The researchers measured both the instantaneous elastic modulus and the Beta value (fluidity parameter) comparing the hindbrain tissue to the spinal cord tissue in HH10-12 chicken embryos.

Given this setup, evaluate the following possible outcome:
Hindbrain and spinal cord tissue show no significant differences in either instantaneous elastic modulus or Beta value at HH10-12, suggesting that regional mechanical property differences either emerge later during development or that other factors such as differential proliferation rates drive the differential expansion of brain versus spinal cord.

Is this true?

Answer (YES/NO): NO